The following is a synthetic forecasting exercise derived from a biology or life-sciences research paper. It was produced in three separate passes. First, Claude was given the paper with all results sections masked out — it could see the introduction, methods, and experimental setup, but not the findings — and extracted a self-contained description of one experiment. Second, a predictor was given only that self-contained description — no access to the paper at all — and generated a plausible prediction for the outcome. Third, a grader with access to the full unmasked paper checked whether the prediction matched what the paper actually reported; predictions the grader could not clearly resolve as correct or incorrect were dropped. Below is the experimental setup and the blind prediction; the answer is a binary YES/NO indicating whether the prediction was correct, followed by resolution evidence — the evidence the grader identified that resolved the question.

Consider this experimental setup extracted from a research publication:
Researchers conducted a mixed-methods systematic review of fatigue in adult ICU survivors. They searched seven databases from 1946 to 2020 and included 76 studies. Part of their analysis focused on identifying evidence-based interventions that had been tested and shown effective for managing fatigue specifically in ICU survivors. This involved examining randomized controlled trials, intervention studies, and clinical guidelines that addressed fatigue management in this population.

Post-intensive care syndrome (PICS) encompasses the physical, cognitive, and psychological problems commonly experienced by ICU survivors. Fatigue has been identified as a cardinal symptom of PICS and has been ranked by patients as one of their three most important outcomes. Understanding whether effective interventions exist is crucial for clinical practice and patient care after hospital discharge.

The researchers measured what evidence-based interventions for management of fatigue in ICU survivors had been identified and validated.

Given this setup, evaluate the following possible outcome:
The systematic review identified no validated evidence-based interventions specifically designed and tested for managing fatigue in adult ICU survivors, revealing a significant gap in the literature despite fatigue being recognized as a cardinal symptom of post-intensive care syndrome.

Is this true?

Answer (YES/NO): YES